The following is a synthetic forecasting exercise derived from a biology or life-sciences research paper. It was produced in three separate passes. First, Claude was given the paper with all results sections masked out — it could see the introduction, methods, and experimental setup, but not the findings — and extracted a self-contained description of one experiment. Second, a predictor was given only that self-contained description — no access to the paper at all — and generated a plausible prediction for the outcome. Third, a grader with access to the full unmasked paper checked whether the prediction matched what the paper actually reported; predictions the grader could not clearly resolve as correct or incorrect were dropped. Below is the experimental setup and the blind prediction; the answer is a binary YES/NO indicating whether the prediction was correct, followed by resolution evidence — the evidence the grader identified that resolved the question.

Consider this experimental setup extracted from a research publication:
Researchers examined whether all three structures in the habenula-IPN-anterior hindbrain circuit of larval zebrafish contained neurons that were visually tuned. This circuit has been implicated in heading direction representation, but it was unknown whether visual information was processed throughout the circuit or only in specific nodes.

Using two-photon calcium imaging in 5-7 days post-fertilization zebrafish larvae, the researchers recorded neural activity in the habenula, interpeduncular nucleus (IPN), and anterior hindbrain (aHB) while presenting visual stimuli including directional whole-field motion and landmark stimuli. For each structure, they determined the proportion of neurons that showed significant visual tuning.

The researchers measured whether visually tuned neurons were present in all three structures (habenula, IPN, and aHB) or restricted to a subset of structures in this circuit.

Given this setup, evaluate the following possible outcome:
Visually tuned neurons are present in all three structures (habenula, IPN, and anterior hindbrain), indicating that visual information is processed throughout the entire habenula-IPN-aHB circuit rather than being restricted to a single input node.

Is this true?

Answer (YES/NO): YES